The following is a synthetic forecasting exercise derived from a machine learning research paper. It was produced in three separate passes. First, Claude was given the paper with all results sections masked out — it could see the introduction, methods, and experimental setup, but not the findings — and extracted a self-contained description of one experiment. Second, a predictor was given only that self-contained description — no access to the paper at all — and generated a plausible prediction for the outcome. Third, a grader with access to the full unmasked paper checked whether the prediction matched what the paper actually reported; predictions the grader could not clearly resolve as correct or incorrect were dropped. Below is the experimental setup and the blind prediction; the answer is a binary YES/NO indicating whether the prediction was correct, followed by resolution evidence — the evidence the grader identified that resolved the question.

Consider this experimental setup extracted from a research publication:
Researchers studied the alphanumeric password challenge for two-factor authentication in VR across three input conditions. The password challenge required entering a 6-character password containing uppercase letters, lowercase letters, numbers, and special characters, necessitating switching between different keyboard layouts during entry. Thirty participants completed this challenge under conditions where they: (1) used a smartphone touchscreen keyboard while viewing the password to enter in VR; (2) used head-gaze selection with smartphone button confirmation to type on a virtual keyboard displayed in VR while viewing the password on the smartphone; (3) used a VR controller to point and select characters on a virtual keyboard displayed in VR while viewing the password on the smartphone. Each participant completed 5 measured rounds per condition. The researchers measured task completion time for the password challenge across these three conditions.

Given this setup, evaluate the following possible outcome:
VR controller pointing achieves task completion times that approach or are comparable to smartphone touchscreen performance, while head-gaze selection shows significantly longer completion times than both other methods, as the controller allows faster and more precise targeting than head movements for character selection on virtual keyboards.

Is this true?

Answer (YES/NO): NO